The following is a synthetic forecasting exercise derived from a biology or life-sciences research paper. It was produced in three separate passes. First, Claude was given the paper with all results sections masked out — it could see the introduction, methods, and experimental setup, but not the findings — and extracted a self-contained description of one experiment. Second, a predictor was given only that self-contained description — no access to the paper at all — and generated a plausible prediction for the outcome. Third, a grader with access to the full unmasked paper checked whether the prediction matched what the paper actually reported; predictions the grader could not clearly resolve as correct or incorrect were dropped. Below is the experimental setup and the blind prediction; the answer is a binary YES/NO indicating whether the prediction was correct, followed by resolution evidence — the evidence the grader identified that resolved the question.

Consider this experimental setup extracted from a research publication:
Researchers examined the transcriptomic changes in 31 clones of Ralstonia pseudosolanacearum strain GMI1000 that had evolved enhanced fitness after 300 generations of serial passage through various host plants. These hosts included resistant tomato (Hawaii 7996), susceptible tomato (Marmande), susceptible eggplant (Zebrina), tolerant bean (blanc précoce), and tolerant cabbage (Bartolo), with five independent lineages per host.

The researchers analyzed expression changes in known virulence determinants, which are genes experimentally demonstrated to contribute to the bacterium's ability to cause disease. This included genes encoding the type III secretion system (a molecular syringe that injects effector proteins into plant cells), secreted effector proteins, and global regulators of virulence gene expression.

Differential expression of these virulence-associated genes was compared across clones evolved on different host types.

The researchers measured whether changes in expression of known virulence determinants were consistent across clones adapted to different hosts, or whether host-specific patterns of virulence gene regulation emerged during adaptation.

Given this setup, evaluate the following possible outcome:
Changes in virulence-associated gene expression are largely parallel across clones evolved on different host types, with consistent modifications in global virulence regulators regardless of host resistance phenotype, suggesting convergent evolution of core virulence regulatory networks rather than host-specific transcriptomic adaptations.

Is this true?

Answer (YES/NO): NO